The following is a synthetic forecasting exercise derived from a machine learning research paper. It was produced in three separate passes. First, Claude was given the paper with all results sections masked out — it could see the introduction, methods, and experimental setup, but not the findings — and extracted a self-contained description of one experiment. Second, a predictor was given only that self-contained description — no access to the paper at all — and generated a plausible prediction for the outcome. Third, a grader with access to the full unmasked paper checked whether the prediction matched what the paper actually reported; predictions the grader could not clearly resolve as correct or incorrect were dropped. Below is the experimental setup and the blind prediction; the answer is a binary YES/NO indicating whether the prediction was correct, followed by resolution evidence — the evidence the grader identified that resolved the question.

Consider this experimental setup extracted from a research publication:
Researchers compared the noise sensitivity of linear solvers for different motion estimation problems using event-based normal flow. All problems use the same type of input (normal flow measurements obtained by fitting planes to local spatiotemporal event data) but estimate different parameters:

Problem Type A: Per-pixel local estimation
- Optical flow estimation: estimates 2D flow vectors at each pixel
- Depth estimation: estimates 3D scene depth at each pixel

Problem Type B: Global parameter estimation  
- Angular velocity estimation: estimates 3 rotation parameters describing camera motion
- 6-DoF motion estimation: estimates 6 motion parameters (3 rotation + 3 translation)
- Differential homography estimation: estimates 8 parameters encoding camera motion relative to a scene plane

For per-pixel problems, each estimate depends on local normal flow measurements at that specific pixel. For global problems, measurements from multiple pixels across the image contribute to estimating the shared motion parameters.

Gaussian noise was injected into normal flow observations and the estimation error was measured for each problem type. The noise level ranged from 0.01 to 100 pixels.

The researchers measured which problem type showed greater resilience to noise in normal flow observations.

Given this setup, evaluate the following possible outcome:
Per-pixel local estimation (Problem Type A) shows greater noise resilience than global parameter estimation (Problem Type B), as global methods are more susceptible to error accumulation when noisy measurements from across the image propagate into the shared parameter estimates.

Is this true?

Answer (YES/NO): NO